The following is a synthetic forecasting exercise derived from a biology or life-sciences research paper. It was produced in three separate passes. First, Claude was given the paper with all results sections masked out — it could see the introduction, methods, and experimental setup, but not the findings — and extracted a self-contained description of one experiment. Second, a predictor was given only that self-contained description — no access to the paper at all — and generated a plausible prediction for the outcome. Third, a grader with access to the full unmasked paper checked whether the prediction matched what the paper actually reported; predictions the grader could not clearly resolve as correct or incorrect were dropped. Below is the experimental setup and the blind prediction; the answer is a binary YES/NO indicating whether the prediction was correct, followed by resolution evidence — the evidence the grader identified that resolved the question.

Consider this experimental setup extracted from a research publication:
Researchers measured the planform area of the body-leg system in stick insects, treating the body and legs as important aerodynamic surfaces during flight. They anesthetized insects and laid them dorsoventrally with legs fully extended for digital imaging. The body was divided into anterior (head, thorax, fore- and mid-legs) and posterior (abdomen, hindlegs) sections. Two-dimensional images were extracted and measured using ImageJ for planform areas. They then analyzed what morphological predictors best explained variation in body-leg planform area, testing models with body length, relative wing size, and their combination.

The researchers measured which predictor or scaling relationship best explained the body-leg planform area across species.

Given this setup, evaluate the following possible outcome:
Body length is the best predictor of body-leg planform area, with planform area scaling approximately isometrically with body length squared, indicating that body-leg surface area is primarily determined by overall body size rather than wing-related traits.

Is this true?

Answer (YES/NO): NO